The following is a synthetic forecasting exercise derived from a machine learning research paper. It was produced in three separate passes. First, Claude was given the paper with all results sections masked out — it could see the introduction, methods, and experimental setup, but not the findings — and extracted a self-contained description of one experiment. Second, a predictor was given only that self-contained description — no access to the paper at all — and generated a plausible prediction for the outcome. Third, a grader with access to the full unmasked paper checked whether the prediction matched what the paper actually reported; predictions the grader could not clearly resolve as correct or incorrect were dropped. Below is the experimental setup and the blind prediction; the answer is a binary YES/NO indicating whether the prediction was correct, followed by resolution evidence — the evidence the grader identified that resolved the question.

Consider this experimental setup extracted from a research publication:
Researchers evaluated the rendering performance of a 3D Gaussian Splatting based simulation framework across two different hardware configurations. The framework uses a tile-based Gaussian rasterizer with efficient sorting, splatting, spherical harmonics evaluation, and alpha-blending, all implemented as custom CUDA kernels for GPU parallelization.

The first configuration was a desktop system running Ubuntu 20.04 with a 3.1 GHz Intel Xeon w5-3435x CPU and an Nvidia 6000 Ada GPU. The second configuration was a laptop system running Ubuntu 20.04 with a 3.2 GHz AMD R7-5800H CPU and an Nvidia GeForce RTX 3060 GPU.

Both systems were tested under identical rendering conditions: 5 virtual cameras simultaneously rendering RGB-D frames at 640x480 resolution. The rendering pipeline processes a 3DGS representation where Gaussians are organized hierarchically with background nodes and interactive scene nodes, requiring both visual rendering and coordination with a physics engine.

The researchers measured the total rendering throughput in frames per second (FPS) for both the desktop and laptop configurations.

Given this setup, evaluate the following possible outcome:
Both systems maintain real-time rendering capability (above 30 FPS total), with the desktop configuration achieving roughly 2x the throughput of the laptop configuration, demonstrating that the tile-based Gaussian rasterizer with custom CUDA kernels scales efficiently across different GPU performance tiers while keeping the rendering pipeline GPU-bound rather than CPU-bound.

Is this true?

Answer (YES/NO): NO